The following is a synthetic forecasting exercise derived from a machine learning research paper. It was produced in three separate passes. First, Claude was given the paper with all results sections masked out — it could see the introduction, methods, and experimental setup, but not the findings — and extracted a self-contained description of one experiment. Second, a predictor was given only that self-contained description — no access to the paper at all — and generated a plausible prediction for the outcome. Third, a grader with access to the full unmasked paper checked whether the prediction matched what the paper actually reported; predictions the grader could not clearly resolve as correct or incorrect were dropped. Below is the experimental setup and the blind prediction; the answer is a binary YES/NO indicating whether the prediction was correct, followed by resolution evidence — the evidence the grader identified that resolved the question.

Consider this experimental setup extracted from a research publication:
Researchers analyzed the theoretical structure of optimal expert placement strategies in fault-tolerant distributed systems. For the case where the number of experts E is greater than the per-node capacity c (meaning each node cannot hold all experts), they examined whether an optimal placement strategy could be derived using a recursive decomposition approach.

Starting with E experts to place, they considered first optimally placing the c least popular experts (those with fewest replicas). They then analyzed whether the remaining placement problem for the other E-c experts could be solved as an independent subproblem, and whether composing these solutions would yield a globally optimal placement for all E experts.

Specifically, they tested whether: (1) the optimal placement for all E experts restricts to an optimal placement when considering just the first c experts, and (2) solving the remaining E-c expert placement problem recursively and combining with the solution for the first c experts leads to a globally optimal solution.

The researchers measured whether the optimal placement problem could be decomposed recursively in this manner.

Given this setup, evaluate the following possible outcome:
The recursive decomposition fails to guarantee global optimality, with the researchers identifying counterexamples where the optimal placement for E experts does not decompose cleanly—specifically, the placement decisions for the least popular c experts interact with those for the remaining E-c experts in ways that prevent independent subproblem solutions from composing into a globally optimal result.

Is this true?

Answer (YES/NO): NO